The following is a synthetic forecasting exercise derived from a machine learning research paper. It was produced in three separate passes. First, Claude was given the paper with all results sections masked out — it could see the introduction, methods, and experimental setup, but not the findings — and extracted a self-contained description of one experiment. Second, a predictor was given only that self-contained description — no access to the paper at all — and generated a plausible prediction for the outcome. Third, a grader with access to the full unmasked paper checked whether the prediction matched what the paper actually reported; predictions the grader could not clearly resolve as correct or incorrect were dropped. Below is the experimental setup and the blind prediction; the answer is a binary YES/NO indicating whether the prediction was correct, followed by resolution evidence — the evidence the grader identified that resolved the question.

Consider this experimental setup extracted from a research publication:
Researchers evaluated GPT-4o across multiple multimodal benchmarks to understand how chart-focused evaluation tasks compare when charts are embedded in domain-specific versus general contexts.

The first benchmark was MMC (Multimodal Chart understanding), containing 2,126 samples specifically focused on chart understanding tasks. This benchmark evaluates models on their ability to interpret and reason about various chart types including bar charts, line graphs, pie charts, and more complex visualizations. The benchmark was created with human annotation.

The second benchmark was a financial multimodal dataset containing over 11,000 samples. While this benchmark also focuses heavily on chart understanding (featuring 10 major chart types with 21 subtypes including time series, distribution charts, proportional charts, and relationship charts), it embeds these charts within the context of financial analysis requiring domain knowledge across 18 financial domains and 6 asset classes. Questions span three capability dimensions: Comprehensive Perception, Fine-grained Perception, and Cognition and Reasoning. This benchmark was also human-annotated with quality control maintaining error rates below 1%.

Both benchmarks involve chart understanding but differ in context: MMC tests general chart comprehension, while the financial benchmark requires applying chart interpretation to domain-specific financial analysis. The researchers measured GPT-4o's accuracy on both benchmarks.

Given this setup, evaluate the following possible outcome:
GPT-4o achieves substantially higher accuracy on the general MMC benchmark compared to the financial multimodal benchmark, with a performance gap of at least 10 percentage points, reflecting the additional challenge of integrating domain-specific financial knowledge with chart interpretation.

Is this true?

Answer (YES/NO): YES